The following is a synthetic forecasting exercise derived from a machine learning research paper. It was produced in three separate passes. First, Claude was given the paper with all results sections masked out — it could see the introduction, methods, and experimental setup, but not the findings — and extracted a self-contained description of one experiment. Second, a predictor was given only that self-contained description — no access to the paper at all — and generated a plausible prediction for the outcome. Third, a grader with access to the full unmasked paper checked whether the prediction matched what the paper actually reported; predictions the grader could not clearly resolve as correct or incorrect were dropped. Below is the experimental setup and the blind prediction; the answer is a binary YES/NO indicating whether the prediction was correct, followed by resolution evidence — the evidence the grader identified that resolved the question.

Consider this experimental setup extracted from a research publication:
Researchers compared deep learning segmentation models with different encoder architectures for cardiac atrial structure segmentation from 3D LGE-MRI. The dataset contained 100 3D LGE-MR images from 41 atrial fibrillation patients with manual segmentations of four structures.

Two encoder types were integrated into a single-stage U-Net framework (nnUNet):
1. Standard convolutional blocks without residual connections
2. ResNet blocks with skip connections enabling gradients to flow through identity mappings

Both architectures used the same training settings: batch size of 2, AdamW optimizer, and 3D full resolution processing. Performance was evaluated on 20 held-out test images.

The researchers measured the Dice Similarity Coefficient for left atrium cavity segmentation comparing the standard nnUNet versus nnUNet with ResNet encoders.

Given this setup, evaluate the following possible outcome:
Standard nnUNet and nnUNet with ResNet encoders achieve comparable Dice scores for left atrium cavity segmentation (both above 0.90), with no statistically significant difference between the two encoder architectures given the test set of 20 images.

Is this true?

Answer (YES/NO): YES